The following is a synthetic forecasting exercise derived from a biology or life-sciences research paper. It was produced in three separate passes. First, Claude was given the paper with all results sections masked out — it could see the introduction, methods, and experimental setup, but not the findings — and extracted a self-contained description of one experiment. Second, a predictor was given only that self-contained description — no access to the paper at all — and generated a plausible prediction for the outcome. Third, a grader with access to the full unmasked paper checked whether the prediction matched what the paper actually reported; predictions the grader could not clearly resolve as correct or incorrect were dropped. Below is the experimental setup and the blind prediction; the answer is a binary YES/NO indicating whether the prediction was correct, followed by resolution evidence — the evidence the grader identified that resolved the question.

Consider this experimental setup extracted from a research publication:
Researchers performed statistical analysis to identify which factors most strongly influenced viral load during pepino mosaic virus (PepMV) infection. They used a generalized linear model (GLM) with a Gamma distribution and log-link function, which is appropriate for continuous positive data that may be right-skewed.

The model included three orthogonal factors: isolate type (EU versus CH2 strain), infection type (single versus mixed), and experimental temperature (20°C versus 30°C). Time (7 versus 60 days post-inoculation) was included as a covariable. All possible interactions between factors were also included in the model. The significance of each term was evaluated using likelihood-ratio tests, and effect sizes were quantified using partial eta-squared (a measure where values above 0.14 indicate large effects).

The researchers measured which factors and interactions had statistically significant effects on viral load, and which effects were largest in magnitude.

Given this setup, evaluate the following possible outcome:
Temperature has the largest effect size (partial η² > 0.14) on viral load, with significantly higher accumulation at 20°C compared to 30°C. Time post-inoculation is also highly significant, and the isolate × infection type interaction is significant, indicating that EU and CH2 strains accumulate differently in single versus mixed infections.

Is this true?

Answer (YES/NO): NO